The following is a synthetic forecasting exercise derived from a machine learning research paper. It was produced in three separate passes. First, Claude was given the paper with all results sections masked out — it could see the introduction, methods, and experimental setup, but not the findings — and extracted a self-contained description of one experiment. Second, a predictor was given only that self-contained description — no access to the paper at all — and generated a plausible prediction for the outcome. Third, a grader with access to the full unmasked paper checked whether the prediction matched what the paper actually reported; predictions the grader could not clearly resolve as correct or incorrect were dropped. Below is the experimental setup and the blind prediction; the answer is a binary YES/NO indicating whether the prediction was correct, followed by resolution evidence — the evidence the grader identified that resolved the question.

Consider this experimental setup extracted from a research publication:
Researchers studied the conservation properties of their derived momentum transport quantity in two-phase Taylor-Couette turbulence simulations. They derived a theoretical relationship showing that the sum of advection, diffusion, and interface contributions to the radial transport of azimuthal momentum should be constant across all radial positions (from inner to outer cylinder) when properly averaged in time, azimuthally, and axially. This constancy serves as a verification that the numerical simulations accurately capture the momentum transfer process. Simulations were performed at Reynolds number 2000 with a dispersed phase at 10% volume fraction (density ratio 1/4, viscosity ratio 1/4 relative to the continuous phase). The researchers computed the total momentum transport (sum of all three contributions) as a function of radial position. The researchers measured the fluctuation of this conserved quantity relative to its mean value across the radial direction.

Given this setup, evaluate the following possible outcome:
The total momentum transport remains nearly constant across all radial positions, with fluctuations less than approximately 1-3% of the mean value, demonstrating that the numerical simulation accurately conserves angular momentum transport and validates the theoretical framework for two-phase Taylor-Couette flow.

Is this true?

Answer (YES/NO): YES